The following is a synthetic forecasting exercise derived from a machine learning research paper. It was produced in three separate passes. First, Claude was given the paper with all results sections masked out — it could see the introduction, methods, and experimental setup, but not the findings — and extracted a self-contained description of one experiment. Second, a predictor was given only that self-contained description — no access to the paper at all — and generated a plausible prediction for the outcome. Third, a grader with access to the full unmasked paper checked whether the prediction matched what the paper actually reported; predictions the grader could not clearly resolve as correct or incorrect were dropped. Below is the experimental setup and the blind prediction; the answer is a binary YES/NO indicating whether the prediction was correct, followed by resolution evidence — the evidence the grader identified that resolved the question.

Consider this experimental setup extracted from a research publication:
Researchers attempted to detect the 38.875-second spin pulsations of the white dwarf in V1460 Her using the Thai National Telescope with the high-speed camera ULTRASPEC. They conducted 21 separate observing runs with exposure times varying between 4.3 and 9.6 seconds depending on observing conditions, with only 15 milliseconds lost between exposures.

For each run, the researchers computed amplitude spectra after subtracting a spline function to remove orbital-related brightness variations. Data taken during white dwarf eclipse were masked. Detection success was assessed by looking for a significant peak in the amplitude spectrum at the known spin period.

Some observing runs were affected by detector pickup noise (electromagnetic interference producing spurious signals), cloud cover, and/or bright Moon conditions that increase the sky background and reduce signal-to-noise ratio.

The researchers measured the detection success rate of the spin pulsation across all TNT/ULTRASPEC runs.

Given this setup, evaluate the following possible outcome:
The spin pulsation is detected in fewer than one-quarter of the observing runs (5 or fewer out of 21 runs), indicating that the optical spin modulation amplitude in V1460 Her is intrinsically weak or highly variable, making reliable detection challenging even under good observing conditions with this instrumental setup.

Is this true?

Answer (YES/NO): NO